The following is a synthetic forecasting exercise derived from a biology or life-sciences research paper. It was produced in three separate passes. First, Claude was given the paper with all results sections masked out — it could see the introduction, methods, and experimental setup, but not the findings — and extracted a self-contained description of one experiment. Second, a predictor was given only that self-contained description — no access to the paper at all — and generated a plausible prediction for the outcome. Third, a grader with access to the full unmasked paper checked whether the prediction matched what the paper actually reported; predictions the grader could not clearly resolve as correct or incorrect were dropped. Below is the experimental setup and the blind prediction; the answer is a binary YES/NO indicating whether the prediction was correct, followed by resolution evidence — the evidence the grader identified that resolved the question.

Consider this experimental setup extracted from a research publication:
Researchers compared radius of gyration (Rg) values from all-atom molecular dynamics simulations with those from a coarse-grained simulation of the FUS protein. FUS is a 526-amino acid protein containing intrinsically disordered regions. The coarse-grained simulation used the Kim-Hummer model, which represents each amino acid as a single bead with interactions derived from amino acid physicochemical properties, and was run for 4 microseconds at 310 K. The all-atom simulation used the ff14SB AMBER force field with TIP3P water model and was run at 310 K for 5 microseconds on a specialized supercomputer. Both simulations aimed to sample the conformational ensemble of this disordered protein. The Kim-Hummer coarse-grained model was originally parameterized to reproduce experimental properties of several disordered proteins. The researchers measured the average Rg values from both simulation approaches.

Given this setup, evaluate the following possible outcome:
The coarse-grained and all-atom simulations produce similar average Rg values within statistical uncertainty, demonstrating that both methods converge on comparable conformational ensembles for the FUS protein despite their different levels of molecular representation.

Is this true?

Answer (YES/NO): NO